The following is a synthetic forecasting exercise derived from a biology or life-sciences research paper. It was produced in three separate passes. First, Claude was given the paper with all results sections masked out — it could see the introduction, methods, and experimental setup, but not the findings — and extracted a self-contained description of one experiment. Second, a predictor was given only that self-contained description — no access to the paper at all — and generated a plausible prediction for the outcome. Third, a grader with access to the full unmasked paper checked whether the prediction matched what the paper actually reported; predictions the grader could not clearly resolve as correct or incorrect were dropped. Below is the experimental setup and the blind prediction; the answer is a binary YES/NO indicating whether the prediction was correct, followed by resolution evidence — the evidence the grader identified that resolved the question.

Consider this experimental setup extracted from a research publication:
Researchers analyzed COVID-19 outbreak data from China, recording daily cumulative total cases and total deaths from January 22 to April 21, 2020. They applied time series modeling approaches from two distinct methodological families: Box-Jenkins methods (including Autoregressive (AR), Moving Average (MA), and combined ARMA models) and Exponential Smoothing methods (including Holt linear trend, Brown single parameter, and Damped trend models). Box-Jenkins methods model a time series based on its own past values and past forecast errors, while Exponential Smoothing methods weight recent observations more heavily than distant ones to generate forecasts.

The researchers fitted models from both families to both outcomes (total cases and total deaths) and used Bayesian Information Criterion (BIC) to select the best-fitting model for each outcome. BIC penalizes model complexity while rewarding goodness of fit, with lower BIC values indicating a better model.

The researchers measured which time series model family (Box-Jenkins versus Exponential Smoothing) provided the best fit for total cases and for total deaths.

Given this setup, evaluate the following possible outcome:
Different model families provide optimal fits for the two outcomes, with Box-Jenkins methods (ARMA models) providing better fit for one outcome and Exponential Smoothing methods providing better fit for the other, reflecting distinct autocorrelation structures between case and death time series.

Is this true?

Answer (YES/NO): YES